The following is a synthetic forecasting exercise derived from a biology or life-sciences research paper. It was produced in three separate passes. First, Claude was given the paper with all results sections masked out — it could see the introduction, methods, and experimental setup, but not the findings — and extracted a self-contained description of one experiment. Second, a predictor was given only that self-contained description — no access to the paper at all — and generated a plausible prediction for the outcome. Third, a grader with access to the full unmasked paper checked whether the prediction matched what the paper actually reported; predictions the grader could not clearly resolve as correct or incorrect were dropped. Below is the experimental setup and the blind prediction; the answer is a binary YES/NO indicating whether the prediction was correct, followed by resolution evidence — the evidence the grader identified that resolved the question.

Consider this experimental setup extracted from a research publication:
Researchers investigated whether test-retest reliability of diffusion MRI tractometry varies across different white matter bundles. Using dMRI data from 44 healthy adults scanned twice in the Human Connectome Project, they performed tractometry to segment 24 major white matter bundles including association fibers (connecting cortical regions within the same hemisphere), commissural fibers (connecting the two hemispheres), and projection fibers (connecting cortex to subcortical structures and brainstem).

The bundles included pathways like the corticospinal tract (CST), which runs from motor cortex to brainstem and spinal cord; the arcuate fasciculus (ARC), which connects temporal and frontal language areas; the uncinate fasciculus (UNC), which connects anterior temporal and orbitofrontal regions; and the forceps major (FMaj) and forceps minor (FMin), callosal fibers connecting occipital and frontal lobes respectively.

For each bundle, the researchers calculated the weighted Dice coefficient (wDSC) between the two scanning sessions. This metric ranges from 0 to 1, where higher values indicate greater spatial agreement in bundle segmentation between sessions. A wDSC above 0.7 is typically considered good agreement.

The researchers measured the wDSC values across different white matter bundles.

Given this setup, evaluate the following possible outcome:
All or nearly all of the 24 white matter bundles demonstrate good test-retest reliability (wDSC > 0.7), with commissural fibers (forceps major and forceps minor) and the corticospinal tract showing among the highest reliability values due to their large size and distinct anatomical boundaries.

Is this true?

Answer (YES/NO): NO